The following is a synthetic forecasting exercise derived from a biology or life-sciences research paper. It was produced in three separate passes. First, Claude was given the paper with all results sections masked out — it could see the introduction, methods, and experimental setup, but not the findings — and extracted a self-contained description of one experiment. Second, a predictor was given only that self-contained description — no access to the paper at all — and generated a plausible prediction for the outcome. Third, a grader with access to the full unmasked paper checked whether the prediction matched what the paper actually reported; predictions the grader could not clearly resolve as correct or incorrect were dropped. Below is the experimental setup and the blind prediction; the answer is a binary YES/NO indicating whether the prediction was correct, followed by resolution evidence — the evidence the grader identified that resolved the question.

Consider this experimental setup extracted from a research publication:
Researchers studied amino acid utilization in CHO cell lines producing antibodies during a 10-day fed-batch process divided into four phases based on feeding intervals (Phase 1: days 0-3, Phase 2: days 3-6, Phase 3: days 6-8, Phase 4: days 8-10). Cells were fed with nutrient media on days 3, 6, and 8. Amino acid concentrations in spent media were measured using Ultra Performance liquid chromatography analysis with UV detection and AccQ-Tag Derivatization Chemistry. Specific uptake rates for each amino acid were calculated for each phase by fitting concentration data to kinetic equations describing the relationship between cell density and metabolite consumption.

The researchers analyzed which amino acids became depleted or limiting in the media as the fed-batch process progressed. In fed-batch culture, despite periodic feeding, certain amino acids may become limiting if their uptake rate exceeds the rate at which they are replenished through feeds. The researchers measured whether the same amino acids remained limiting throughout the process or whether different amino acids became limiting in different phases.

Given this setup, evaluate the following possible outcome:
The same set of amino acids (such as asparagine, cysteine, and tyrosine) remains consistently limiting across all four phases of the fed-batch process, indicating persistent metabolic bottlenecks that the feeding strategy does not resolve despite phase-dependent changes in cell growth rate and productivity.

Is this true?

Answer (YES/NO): NO